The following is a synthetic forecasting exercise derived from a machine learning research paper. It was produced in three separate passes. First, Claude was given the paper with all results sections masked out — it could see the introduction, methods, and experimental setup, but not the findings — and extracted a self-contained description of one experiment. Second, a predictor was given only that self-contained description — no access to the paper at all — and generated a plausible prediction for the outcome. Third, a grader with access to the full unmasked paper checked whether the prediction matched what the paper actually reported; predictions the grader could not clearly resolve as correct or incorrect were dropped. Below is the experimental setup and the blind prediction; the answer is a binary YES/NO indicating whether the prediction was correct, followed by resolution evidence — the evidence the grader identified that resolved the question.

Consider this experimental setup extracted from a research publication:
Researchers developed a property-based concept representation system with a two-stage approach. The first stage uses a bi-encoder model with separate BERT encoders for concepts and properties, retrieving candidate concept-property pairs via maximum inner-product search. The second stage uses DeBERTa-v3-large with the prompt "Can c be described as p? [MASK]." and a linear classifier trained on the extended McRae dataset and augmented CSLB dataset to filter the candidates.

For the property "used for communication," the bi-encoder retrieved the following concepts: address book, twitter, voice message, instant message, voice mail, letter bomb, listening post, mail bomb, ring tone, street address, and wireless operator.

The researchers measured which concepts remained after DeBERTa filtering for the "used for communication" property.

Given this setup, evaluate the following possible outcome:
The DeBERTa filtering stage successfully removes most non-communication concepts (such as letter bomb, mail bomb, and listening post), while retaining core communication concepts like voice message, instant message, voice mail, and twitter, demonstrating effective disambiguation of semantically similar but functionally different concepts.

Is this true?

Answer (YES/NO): YES